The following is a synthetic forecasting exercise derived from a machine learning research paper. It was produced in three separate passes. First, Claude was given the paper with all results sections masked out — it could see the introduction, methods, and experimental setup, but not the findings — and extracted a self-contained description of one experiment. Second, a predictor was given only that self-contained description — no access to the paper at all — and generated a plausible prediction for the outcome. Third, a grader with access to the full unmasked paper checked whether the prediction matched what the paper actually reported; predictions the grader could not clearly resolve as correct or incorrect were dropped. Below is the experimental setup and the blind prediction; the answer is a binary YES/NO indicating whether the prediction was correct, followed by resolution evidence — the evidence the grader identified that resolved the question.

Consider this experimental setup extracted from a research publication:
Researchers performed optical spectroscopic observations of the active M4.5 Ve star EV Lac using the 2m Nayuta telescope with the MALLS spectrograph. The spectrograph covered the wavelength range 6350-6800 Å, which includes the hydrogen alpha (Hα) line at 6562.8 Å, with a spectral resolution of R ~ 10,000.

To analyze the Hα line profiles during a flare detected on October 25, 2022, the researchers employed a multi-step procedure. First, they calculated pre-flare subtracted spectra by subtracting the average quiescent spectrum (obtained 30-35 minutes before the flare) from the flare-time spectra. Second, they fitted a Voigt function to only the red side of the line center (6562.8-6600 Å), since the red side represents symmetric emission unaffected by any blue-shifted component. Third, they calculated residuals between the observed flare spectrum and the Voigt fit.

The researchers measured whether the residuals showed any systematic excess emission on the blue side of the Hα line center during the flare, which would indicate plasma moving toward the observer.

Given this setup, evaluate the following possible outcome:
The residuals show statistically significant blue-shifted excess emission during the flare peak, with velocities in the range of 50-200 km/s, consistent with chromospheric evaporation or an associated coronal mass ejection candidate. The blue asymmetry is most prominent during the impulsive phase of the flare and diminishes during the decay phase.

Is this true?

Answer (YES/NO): NO